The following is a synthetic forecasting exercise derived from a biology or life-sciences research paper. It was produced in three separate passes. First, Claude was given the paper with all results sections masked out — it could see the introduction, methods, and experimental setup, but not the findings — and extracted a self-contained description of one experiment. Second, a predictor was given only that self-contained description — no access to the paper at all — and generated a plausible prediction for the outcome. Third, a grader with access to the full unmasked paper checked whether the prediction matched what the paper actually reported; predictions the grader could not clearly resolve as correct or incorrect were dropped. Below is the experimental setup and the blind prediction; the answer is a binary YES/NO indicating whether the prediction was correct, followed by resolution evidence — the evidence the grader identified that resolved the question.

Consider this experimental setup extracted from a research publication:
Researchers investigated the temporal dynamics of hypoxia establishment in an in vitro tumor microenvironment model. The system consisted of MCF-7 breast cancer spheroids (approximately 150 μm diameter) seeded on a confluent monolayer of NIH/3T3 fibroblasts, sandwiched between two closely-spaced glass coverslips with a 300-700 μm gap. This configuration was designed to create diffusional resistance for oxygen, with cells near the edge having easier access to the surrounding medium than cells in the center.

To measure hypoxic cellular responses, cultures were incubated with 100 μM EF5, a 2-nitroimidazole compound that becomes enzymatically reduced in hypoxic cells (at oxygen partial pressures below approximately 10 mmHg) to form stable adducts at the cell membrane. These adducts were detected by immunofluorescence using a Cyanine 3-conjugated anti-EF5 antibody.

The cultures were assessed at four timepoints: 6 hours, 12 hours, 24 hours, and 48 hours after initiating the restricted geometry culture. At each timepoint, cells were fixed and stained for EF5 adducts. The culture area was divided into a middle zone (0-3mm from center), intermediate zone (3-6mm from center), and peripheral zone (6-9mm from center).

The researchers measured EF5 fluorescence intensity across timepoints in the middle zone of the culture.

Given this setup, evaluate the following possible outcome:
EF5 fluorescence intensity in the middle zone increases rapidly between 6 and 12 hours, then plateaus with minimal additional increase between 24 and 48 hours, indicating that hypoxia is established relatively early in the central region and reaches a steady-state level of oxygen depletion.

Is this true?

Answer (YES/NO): NO